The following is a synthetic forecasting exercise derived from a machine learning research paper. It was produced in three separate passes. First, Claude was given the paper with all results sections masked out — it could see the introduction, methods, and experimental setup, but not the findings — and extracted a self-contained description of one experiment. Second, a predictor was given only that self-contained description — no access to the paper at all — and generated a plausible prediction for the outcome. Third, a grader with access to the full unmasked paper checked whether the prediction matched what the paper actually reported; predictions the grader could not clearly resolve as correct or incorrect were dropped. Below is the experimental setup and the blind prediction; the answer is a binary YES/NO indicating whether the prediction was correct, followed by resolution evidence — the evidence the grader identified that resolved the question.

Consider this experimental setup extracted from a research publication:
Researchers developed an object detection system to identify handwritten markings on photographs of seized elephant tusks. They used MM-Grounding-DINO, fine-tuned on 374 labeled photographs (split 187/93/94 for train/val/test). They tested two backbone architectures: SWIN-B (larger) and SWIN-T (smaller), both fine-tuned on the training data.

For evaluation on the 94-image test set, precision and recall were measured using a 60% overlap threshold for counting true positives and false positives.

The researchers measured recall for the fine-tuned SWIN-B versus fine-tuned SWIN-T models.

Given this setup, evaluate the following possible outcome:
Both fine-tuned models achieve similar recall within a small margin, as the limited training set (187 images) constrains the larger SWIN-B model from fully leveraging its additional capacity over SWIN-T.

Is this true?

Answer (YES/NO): NO